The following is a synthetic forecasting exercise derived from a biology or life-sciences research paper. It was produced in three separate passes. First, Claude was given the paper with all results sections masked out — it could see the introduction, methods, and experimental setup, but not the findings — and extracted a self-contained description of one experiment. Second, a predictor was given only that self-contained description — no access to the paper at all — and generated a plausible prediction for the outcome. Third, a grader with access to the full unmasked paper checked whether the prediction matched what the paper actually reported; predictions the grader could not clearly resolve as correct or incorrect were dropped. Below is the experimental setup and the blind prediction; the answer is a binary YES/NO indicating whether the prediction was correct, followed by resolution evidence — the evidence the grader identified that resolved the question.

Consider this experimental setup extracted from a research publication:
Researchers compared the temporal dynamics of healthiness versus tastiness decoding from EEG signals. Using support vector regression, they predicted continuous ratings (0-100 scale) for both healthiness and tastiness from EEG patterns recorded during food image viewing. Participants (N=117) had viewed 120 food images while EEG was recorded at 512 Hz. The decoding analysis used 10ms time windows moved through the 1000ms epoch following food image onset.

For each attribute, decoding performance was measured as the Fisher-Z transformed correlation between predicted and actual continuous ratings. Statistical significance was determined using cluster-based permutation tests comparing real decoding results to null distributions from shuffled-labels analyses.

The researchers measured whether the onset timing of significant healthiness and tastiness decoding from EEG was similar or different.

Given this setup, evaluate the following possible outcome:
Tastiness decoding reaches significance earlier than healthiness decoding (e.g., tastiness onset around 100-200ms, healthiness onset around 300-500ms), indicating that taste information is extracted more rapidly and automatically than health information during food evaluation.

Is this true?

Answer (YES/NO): NO